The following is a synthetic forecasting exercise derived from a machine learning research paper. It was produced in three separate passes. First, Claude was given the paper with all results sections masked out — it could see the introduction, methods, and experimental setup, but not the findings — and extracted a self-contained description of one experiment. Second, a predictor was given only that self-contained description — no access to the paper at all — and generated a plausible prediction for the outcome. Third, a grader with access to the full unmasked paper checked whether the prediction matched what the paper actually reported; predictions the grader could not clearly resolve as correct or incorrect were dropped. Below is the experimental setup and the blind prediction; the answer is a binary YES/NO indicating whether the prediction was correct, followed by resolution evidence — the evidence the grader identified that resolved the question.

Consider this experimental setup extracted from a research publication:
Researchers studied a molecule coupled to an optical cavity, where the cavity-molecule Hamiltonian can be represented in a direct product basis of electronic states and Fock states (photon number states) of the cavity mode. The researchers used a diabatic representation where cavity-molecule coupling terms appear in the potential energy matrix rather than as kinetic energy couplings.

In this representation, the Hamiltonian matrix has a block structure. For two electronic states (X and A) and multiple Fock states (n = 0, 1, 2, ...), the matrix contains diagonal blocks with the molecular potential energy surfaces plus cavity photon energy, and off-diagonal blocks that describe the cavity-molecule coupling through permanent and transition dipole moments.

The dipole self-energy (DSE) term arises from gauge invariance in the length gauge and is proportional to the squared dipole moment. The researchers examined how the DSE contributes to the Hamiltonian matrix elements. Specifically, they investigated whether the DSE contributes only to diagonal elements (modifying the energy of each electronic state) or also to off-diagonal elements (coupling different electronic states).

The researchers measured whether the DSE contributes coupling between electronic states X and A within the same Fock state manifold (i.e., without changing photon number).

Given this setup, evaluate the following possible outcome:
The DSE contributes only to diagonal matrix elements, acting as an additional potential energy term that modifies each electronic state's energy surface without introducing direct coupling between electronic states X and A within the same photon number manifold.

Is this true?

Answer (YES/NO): NO